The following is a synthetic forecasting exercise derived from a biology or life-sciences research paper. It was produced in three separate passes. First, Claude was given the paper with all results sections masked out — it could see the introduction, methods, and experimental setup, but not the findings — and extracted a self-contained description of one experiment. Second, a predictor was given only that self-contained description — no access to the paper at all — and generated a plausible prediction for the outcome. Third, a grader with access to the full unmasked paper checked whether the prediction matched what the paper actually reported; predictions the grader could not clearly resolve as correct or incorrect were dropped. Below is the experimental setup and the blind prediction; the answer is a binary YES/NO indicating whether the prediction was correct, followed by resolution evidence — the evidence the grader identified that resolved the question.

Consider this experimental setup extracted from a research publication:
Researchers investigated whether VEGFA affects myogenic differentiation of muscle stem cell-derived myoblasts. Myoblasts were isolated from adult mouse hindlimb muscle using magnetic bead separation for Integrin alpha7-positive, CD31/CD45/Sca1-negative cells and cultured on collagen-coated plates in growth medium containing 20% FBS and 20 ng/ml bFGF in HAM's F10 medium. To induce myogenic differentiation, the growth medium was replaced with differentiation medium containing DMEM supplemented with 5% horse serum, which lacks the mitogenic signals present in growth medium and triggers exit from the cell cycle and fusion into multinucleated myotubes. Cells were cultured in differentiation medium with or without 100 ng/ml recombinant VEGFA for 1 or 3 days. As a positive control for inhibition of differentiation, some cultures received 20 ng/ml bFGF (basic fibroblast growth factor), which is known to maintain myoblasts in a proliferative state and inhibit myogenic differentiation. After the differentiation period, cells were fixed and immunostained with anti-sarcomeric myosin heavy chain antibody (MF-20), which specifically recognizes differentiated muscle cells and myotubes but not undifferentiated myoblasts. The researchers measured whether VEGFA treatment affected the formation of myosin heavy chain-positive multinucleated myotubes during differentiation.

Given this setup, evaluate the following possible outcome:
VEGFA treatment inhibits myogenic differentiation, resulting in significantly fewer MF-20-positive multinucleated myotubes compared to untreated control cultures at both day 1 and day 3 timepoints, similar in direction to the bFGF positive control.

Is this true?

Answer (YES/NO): NO